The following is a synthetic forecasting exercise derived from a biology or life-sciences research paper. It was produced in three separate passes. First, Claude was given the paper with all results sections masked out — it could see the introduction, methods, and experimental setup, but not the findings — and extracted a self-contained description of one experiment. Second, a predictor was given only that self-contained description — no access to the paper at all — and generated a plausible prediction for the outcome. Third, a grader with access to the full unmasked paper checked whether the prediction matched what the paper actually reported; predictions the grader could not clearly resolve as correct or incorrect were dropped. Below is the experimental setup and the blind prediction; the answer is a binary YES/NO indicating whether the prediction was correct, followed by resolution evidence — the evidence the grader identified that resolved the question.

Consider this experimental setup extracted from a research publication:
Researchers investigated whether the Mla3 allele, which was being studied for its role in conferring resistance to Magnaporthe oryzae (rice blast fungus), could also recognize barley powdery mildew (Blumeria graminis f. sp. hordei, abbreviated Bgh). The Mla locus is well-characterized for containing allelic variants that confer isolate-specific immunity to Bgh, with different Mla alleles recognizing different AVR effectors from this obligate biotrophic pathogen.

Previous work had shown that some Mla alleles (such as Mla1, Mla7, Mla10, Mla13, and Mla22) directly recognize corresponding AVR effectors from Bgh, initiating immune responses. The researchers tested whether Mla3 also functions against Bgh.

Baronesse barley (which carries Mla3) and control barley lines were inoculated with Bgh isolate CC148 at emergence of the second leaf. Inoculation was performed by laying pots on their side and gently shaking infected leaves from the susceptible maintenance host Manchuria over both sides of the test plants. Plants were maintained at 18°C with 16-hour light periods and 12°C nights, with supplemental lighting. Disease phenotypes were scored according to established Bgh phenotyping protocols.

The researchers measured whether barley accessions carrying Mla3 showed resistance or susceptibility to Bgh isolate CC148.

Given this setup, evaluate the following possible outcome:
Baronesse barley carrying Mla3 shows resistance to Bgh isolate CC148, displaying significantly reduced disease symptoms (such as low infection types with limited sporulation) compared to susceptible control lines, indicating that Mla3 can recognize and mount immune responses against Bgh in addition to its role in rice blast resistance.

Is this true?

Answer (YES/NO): YES